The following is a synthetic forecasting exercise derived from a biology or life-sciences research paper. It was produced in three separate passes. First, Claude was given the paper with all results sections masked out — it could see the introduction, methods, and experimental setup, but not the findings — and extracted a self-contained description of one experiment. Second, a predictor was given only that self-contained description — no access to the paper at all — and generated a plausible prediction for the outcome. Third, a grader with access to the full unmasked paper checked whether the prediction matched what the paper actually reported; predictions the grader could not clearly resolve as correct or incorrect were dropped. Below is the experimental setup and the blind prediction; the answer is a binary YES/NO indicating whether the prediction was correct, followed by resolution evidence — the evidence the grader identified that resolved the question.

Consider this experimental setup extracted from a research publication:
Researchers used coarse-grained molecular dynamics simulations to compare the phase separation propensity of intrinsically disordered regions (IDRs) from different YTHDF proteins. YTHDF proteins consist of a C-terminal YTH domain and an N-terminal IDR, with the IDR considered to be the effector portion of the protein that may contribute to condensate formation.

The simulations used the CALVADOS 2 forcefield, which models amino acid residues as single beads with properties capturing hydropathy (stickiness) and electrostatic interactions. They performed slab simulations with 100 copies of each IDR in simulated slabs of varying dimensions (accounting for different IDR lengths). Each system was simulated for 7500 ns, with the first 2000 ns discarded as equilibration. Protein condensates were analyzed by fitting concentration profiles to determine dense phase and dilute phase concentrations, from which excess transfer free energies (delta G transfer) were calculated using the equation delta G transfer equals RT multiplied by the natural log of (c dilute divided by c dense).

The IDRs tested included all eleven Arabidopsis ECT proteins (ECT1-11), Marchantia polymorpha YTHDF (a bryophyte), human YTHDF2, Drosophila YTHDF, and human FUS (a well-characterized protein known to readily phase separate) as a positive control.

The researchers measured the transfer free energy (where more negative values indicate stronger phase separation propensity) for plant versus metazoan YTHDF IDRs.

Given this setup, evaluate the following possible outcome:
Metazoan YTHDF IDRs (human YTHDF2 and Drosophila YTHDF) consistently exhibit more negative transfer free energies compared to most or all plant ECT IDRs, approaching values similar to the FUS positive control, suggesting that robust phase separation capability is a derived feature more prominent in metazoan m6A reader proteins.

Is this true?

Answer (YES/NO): NO